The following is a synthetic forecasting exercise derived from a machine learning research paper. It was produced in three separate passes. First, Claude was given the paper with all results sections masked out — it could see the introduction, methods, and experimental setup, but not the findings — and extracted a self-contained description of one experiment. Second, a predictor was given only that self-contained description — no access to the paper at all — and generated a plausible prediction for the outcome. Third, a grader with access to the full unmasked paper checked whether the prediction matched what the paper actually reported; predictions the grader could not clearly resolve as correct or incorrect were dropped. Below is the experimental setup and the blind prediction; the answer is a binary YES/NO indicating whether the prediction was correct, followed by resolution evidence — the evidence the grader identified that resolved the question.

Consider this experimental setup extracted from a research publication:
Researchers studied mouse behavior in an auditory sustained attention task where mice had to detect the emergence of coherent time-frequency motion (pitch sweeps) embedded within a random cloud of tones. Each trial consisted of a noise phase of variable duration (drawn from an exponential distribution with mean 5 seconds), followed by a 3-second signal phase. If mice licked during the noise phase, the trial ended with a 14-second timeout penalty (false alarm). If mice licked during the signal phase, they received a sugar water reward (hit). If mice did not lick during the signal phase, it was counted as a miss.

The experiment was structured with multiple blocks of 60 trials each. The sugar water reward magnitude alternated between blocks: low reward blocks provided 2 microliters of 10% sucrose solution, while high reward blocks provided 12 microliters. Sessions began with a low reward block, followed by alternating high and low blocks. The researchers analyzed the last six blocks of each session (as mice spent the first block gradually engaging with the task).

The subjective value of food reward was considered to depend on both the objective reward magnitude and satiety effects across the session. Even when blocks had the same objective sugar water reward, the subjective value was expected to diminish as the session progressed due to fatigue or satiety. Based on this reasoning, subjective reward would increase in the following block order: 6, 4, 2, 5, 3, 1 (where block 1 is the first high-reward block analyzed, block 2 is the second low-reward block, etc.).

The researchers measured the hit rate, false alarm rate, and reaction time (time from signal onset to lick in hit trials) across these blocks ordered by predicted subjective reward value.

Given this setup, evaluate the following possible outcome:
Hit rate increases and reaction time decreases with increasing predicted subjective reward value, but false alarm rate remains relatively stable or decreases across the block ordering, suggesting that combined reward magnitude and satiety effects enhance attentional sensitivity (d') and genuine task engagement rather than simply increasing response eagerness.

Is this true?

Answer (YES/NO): NO